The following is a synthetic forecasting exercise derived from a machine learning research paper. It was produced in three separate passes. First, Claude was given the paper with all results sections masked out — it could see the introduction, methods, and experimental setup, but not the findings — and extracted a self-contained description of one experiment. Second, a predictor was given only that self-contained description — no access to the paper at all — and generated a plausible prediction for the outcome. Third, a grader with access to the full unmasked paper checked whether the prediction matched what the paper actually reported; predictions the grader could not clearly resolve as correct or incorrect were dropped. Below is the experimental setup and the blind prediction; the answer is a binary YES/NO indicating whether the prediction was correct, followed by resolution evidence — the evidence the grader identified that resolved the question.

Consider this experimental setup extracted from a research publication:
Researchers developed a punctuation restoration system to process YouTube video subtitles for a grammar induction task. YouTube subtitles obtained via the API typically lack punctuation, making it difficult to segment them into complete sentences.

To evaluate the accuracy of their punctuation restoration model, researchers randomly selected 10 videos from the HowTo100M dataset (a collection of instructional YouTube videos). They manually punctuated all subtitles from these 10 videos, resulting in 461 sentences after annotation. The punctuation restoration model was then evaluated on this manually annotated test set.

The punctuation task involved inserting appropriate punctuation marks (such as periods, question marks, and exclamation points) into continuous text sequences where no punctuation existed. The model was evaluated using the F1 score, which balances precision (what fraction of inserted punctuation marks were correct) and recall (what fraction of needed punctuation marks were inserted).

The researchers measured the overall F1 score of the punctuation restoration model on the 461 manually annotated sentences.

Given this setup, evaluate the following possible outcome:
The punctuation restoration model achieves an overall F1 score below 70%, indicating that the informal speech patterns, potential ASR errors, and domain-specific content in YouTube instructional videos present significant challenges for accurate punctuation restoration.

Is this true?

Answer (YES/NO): NO